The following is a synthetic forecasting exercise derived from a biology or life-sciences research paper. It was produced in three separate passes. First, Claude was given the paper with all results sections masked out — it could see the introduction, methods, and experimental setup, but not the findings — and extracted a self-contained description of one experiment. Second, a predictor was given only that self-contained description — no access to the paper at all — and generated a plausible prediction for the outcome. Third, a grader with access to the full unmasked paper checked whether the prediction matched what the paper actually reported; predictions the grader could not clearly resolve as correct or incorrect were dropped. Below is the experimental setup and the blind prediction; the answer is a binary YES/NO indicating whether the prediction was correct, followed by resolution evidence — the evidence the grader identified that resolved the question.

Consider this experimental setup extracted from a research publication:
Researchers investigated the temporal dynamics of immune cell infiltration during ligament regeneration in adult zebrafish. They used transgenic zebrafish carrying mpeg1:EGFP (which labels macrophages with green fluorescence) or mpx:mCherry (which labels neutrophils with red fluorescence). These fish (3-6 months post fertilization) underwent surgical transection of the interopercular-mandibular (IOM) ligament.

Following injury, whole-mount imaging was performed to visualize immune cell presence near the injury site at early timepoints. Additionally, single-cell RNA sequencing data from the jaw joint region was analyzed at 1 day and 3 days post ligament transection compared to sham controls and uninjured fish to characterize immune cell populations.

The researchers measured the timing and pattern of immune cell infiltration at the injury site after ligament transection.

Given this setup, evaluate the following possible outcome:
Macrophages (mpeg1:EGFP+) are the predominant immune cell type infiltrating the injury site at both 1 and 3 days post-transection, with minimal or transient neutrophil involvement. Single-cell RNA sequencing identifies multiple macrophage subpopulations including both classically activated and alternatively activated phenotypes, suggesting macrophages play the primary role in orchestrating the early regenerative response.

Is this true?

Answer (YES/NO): NO